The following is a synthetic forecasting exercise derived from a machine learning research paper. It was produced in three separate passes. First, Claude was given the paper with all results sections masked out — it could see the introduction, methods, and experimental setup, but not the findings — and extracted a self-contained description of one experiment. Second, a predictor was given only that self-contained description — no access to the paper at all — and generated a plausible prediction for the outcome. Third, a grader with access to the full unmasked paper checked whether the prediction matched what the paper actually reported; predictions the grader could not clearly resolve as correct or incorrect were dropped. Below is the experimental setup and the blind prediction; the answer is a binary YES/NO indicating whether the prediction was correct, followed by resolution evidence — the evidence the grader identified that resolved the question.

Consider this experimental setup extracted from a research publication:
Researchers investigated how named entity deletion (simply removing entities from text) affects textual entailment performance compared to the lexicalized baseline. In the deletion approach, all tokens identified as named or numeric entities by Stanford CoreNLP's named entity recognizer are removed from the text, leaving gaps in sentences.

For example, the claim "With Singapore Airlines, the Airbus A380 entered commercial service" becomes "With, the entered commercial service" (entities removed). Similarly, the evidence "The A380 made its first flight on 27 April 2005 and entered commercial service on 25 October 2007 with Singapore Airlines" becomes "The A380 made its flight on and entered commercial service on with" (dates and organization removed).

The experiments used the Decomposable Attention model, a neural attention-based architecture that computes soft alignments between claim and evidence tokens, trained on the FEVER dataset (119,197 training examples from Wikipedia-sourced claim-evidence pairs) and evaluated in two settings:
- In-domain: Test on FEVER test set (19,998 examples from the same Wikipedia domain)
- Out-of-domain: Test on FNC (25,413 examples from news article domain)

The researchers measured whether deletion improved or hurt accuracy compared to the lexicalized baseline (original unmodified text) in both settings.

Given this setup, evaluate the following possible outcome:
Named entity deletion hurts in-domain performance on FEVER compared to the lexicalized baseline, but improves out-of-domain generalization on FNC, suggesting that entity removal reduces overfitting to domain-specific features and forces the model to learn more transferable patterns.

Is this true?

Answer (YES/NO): NO